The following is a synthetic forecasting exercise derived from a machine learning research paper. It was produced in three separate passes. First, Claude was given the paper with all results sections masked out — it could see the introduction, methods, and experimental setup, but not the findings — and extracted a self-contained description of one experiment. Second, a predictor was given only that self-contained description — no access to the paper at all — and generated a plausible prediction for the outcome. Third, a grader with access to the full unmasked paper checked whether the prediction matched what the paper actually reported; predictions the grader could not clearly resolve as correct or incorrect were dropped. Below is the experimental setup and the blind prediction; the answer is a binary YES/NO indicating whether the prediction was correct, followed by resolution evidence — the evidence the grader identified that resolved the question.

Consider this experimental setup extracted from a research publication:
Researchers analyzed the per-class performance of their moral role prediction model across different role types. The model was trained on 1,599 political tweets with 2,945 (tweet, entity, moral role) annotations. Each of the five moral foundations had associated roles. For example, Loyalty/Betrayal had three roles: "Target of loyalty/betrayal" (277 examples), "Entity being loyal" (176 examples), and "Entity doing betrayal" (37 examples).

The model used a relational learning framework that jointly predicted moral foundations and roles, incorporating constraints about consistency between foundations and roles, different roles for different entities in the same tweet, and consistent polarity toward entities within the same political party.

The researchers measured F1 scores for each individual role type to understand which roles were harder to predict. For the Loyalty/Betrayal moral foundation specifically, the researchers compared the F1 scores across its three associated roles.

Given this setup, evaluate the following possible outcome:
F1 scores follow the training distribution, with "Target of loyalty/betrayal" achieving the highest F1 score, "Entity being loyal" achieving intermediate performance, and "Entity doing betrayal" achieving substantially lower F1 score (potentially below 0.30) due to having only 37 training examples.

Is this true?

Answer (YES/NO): NO